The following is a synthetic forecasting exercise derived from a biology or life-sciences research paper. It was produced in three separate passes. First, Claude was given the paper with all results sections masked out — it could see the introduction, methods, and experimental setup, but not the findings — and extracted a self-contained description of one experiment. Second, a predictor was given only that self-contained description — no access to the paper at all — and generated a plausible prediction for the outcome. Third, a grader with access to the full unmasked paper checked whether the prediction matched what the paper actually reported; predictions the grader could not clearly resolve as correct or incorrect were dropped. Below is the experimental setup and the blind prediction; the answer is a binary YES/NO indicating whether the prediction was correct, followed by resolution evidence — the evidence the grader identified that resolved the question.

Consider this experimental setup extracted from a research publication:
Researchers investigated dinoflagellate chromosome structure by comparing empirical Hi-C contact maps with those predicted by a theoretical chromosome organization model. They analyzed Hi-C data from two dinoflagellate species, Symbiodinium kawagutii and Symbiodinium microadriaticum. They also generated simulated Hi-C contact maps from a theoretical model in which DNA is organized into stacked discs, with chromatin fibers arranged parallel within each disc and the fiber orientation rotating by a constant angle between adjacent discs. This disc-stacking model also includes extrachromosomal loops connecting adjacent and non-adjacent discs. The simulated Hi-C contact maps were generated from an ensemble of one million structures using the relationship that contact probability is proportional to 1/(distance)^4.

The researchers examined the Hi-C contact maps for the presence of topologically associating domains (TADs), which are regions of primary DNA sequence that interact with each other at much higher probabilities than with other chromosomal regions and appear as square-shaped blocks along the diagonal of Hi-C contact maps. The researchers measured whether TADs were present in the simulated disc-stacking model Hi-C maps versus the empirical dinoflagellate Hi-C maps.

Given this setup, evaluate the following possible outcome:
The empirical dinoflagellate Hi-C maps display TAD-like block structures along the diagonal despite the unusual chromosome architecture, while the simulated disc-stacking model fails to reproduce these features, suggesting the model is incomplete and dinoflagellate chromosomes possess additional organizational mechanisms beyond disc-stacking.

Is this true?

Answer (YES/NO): YES